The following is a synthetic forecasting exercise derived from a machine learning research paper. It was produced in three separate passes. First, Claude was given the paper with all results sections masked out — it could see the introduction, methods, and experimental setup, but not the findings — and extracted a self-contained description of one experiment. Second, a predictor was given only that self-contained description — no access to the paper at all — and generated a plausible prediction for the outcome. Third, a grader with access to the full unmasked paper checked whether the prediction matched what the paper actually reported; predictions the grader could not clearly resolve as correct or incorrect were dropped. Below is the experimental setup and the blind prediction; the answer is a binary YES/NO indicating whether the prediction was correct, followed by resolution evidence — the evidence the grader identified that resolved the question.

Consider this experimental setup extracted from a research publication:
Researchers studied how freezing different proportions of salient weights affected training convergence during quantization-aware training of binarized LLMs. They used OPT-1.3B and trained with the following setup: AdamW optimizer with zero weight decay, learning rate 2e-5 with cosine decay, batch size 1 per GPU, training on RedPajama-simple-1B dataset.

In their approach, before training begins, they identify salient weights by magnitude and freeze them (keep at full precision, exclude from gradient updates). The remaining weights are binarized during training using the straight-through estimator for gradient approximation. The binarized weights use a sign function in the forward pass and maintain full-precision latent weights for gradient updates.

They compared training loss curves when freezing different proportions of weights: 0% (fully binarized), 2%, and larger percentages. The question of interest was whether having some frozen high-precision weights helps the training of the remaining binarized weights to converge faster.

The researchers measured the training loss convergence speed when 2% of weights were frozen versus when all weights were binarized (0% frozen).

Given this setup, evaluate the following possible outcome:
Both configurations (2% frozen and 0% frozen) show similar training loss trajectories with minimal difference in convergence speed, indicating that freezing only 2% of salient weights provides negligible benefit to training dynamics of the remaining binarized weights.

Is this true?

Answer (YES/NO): NO